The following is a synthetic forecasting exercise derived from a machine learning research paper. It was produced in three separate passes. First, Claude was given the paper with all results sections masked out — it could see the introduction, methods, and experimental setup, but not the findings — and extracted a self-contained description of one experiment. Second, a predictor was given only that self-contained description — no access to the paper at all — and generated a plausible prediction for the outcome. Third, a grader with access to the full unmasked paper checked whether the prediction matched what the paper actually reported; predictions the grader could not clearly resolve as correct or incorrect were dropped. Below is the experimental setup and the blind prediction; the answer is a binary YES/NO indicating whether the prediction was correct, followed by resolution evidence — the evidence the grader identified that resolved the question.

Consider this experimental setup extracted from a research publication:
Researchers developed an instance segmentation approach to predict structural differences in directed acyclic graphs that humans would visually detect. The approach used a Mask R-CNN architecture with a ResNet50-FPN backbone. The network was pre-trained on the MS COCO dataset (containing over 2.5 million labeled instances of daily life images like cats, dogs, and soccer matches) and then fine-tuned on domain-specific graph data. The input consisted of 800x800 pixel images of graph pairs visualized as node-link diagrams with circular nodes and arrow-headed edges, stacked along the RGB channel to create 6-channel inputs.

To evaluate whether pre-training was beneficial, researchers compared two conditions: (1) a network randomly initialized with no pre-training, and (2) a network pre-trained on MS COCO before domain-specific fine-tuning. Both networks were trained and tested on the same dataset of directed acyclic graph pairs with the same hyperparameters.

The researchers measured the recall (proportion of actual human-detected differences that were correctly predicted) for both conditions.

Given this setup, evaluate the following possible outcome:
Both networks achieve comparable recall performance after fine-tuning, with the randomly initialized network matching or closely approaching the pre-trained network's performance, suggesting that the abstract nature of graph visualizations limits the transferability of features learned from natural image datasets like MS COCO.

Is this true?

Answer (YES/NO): NO